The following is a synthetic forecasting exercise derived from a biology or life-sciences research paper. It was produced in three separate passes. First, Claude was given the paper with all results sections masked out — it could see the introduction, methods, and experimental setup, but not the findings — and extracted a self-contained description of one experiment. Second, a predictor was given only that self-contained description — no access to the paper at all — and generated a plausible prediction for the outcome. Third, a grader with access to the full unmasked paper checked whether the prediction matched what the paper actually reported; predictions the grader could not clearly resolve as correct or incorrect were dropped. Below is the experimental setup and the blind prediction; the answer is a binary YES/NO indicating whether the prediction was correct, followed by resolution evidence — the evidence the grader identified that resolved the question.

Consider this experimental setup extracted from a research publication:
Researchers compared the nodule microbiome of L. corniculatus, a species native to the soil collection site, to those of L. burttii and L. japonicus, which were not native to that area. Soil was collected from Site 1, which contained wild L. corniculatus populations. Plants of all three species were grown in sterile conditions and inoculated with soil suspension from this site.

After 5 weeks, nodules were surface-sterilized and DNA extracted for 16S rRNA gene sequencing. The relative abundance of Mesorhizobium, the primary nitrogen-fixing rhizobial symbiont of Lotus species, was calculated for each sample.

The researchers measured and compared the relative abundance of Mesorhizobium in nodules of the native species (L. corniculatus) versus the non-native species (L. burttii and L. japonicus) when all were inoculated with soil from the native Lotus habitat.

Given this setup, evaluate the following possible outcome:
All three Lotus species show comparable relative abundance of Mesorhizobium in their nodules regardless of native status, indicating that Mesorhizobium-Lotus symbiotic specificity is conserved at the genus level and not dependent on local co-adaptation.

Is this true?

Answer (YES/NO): YES